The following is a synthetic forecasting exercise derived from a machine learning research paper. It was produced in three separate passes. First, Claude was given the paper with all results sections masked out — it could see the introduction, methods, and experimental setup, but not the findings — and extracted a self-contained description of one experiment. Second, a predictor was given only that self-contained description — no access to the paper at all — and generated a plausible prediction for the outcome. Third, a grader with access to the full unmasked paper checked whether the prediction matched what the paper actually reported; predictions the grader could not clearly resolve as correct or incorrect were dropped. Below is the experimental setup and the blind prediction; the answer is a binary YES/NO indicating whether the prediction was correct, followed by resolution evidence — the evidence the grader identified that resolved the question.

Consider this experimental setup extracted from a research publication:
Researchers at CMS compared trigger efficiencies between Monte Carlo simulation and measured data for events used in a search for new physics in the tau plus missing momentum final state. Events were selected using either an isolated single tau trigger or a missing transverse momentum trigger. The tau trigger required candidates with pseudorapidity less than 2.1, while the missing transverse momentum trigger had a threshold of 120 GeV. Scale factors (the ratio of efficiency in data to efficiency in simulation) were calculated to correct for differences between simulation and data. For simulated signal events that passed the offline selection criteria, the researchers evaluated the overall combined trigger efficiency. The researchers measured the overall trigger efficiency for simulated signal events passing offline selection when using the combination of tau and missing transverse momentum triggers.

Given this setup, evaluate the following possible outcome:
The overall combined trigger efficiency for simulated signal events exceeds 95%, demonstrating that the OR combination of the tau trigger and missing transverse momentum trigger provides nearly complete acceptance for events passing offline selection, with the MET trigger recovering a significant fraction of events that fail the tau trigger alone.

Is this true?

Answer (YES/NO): NO